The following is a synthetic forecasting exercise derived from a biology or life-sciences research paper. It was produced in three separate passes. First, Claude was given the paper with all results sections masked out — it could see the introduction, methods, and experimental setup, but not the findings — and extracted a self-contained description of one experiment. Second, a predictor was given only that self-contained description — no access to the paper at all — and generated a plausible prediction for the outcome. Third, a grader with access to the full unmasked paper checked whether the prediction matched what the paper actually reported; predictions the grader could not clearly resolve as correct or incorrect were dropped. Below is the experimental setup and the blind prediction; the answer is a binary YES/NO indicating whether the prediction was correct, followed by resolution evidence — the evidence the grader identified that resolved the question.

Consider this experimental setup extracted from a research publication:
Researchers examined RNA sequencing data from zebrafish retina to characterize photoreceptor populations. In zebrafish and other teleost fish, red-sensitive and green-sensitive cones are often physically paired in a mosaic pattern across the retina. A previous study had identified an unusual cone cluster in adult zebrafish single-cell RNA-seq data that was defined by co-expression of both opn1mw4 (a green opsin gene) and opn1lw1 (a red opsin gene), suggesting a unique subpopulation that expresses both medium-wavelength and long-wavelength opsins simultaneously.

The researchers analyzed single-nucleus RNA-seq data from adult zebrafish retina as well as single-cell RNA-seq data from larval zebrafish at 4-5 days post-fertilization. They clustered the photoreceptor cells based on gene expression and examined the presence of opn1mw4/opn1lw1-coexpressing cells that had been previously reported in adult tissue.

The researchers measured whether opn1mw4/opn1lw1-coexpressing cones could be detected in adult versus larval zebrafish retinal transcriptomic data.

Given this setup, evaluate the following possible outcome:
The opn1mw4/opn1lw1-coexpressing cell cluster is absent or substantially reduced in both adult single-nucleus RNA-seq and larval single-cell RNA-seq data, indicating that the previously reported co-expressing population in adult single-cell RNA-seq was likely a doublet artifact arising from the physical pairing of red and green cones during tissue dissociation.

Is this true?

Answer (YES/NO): NO